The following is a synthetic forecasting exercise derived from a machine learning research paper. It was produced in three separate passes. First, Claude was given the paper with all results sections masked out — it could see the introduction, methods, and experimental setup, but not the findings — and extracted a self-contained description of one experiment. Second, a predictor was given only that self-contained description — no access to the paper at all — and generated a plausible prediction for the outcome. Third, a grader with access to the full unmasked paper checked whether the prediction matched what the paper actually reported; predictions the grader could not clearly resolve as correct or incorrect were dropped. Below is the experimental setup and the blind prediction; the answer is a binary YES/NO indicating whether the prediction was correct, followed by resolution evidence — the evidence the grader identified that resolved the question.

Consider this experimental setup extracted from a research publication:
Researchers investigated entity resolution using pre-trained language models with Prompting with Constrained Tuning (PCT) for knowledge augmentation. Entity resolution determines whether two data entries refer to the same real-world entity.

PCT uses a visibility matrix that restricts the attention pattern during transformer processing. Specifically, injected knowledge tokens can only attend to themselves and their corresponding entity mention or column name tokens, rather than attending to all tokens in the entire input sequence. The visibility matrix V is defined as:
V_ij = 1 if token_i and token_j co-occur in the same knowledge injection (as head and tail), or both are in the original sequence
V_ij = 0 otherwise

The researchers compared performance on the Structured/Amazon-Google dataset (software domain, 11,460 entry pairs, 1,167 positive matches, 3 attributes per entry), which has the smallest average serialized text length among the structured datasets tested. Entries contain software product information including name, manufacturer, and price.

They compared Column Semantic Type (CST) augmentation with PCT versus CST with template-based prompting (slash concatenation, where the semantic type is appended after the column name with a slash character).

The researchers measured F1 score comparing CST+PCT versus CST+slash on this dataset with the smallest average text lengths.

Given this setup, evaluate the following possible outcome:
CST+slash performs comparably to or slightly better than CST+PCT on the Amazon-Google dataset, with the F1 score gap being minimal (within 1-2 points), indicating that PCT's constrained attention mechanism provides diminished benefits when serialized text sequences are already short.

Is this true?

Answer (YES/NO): NO